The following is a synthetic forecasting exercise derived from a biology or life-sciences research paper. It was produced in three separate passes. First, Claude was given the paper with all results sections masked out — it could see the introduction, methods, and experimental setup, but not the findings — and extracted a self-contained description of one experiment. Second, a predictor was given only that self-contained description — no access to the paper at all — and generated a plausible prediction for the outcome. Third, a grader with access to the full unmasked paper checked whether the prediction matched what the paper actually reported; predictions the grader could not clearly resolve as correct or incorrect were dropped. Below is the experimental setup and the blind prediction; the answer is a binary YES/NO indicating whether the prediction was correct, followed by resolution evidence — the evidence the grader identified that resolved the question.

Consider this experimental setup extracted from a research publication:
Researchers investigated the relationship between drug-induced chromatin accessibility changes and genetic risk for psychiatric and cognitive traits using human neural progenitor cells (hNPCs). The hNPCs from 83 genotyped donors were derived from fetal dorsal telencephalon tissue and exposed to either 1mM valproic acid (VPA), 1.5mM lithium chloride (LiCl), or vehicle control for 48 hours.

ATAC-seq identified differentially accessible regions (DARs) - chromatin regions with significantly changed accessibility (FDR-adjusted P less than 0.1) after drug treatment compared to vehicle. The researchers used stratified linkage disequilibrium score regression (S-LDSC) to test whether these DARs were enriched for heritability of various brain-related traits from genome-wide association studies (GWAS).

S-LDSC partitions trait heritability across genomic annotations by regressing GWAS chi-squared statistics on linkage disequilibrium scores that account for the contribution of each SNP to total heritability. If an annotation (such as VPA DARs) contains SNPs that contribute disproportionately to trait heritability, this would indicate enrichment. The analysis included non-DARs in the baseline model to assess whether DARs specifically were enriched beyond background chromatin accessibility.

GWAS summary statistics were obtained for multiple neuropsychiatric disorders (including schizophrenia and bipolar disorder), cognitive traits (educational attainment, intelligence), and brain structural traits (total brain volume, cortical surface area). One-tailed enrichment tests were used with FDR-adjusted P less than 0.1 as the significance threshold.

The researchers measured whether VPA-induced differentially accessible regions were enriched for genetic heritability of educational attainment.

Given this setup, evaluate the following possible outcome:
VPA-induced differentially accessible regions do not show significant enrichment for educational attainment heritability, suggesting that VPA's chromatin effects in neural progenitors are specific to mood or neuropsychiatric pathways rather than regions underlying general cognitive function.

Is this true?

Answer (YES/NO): NO